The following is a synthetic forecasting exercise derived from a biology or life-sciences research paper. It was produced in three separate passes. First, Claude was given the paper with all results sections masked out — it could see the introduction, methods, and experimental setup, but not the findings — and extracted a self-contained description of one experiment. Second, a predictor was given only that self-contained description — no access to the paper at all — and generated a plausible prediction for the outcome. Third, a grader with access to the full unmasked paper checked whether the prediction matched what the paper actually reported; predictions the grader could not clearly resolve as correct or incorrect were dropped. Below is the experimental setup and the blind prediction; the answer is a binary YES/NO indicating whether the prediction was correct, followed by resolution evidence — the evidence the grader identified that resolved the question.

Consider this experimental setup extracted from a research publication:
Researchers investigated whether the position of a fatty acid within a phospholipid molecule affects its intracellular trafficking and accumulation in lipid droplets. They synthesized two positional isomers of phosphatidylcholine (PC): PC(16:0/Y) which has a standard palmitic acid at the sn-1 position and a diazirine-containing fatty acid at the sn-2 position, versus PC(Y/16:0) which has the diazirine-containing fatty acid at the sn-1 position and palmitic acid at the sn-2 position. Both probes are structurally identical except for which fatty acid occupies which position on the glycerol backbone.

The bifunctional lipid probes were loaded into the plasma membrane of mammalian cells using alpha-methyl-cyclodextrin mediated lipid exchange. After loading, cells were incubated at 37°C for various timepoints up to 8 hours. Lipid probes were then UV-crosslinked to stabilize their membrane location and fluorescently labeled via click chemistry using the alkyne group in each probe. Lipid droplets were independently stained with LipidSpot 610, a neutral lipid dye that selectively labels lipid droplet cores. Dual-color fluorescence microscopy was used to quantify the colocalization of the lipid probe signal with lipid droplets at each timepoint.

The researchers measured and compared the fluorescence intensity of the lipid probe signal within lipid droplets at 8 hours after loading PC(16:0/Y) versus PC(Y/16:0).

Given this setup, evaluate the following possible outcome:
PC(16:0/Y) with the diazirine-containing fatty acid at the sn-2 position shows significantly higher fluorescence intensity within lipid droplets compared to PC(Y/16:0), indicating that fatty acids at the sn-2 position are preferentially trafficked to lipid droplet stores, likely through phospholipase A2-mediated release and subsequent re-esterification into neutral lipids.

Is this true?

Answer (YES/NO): NO